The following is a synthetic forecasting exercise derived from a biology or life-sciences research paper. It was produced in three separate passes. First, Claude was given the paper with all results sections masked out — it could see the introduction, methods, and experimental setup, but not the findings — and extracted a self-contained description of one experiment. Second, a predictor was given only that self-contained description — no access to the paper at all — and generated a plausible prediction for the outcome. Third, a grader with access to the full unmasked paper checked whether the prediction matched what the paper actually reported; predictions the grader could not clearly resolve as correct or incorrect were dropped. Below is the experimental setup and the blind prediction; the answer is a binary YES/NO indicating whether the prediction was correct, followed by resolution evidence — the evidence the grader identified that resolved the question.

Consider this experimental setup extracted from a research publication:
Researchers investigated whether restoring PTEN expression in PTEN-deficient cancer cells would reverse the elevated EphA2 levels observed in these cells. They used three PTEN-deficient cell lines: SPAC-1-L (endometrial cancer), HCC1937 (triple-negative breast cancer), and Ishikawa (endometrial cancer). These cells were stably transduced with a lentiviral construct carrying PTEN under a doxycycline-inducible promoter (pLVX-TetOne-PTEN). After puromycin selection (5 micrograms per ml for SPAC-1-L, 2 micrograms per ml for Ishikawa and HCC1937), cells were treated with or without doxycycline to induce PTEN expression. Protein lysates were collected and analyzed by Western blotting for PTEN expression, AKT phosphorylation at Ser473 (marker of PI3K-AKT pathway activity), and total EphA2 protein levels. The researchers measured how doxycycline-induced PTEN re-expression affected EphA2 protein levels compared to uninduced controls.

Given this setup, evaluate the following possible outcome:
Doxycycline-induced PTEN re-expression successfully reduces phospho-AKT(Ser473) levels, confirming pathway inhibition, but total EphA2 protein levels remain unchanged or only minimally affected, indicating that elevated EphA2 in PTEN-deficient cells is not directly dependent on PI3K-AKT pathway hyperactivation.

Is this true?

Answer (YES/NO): NO